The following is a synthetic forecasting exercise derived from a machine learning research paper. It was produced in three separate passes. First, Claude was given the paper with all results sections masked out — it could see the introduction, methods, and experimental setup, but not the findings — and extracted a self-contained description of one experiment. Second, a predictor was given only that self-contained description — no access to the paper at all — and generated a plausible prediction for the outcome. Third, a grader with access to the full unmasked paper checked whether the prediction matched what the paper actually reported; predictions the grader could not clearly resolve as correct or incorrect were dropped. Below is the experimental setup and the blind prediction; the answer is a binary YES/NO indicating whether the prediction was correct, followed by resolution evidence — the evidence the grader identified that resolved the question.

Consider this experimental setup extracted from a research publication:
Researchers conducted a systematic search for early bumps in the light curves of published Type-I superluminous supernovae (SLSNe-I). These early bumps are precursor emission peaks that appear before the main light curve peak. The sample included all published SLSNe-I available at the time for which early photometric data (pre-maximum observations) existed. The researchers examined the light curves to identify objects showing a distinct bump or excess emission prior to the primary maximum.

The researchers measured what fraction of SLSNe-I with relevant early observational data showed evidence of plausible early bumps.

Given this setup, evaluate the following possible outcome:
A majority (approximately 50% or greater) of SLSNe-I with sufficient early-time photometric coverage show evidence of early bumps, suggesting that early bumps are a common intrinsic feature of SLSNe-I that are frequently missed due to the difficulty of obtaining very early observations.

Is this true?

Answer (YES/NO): YES